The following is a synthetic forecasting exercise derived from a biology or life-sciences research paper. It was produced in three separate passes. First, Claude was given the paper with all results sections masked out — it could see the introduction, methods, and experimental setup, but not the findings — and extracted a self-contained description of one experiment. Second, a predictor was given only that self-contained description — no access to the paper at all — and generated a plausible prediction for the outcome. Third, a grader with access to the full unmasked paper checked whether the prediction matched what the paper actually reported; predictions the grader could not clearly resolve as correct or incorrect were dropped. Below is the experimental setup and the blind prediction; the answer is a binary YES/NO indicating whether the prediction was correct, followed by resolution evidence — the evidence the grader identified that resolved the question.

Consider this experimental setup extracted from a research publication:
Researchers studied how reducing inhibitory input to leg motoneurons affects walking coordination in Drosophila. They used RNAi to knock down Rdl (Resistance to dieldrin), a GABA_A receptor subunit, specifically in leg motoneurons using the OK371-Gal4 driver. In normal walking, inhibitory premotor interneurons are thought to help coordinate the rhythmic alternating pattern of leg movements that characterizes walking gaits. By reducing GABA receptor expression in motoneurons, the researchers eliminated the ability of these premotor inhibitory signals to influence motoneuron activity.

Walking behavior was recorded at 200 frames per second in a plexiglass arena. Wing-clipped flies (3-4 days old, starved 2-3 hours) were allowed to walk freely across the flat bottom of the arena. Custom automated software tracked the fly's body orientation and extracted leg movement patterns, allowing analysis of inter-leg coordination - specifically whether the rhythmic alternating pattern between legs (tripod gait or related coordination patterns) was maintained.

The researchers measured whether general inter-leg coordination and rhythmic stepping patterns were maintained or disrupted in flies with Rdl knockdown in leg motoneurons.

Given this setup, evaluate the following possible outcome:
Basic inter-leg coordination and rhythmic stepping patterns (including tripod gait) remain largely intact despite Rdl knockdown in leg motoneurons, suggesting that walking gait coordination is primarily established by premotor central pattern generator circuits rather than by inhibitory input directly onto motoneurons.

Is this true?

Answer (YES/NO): YES